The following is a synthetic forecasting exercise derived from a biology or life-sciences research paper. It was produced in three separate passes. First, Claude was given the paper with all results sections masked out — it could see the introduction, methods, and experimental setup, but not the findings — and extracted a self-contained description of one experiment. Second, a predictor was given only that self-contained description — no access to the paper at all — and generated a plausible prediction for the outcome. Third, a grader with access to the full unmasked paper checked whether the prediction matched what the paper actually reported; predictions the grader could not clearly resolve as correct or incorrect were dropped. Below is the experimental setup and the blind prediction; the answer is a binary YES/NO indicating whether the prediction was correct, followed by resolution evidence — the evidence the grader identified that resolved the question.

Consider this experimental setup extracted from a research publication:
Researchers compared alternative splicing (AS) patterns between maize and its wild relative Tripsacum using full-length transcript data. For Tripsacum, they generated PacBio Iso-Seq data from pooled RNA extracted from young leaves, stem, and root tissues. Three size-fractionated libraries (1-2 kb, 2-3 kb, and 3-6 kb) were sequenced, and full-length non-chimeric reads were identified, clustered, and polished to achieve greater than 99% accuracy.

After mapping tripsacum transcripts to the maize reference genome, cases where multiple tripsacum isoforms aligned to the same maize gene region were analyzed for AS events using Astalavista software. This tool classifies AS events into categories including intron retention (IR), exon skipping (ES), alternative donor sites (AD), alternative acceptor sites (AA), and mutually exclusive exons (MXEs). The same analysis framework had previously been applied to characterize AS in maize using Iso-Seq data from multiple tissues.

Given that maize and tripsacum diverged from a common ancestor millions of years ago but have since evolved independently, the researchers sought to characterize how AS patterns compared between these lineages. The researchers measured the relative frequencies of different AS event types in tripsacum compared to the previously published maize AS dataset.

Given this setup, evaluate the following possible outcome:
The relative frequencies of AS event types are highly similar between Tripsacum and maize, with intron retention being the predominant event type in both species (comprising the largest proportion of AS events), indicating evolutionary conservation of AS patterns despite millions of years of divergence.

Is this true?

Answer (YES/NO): YES